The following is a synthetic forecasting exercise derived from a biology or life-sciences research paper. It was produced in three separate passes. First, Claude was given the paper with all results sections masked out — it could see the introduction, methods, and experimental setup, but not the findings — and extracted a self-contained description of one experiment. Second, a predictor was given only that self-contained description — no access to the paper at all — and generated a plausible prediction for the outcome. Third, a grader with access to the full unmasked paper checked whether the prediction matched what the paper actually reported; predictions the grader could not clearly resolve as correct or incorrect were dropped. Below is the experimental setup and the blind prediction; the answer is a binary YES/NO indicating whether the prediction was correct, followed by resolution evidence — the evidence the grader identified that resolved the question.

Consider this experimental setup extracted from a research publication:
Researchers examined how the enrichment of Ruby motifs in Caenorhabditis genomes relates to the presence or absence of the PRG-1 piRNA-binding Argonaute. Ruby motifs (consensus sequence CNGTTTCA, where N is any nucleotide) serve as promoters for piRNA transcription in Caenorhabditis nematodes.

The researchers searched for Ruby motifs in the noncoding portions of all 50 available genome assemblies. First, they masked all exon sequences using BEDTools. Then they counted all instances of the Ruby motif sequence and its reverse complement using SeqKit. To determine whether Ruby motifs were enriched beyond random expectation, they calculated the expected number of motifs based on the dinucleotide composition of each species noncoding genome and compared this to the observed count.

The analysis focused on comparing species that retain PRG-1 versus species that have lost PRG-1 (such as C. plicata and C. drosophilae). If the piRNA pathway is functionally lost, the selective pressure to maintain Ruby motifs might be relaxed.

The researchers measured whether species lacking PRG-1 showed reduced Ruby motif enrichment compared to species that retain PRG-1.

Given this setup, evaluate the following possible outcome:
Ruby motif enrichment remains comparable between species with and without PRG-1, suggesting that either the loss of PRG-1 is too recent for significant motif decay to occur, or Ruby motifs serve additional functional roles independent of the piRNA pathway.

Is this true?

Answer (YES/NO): NO